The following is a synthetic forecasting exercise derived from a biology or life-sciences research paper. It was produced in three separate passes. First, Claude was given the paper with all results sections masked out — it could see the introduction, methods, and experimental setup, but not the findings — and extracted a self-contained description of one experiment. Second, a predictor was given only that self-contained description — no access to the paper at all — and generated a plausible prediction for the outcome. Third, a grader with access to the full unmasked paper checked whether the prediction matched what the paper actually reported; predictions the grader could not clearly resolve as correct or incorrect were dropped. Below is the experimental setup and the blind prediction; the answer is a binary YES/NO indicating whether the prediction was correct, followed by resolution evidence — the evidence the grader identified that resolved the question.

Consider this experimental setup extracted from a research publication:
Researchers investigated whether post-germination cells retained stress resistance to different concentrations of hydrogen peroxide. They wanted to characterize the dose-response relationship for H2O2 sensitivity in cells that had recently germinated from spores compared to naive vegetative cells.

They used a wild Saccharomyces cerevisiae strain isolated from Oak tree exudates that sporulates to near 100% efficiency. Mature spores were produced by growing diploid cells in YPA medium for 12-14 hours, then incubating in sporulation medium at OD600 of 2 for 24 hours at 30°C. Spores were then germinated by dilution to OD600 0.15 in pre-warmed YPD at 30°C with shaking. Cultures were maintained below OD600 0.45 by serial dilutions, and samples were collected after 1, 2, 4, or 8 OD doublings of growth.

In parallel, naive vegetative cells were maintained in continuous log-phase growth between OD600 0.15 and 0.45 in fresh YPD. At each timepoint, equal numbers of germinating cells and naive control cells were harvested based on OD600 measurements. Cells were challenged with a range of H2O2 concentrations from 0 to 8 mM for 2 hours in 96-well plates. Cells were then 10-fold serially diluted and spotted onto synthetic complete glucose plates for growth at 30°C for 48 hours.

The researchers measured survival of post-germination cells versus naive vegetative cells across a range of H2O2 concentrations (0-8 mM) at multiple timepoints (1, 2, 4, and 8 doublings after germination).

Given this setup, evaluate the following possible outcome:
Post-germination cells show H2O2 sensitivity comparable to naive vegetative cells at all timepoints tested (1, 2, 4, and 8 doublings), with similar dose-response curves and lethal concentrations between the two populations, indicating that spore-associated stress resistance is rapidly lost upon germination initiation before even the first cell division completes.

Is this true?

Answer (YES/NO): NO